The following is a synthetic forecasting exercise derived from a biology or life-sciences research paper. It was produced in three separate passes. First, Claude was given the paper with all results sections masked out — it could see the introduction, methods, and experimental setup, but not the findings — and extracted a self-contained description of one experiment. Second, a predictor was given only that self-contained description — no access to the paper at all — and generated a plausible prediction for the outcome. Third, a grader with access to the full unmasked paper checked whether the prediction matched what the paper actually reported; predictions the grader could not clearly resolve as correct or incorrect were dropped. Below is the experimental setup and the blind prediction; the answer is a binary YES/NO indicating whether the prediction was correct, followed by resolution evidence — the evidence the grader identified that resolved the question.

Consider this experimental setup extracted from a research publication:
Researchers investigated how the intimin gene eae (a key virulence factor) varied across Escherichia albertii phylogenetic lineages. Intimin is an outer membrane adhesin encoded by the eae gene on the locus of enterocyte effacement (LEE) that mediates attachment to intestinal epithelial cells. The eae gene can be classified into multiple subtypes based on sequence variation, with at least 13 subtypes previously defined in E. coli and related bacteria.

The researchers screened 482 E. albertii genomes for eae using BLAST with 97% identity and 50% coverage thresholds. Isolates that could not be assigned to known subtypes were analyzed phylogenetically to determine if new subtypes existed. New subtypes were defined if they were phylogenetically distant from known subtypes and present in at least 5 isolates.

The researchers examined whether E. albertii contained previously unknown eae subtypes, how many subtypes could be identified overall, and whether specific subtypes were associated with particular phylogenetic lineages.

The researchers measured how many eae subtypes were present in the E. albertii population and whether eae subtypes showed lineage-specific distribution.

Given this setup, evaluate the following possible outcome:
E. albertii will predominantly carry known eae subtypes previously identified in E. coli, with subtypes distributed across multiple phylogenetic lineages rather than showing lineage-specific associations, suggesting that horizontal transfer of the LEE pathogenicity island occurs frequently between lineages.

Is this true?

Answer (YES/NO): NO